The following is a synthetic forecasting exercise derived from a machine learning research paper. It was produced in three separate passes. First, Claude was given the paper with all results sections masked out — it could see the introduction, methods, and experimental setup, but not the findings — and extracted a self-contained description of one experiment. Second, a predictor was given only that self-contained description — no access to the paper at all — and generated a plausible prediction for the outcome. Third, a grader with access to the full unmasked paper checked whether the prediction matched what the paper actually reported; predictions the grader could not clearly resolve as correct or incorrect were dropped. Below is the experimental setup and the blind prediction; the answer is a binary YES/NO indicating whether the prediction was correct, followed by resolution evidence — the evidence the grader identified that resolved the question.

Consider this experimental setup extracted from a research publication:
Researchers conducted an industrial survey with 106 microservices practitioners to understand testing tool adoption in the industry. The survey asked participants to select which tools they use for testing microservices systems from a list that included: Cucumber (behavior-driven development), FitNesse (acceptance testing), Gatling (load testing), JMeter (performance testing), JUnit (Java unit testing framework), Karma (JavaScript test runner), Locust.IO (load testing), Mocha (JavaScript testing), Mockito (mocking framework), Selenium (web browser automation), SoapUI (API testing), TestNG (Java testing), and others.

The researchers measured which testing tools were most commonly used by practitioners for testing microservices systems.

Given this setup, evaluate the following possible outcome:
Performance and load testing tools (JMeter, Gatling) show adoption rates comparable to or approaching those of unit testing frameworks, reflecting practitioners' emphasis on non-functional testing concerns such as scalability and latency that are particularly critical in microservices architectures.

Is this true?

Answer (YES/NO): NO